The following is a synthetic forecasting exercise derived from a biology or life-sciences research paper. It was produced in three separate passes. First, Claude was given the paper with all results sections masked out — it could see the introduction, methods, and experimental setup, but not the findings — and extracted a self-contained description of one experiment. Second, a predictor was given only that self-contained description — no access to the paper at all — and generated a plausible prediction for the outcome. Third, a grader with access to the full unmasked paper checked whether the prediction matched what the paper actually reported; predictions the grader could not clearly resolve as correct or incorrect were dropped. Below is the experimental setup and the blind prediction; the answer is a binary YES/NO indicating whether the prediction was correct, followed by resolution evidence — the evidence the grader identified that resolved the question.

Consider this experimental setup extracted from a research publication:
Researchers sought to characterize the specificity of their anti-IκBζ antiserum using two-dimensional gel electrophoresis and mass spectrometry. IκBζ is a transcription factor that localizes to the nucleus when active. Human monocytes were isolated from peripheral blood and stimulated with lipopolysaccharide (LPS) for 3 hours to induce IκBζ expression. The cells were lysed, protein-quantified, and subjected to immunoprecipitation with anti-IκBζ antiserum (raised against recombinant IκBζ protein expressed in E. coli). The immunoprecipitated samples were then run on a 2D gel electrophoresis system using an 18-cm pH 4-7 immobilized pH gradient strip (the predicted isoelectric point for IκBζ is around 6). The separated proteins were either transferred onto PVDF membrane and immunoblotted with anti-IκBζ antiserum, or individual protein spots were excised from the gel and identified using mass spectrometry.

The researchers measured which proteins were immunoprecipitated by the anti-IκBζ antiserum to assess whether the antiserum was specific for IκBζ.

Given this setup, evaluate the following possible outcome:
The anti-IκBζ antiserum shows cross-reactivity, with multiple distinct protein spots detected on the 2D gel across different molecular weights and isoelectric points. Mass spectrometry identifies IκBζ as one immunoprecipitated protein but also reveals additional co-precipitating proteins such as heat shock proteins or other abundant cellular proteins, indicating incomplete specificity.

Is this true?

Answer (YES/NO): YES